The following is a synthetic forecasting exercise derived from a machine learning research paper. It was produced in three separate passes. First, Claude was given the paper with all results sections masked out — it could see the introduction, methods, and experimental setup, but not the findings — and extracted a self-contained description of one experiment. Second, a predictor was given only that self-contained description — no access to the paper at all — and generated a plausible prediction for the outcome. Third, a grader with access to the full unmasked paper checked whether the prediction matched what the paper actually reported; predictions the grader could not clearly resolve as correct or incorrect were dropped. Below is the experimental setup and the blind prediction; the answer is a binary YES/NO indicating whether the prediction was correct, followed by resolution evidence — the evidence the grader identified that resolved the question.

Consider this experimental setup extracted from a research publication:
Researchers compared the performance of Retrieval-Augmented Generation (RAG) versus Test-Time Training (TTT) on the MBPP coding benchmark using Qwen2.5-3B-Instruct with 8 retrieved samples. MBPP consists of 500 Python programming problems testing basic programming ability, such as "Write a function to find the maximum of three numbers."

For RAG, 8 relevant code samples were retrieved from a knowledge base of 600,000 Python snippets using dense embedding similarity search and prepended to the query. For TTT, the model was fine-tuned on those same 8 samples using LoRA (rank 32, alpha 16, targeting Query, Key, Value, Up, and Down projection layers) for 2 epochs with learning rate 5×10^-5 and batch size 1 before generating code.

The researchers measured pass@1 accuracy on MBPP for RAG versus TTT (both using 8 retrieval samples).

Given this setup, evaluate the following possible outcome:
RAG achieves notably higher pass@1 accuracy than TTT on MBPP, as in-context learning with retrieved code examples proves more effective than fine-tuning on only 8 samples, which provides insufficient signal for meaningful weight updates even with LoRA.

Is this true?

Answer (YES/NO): NO